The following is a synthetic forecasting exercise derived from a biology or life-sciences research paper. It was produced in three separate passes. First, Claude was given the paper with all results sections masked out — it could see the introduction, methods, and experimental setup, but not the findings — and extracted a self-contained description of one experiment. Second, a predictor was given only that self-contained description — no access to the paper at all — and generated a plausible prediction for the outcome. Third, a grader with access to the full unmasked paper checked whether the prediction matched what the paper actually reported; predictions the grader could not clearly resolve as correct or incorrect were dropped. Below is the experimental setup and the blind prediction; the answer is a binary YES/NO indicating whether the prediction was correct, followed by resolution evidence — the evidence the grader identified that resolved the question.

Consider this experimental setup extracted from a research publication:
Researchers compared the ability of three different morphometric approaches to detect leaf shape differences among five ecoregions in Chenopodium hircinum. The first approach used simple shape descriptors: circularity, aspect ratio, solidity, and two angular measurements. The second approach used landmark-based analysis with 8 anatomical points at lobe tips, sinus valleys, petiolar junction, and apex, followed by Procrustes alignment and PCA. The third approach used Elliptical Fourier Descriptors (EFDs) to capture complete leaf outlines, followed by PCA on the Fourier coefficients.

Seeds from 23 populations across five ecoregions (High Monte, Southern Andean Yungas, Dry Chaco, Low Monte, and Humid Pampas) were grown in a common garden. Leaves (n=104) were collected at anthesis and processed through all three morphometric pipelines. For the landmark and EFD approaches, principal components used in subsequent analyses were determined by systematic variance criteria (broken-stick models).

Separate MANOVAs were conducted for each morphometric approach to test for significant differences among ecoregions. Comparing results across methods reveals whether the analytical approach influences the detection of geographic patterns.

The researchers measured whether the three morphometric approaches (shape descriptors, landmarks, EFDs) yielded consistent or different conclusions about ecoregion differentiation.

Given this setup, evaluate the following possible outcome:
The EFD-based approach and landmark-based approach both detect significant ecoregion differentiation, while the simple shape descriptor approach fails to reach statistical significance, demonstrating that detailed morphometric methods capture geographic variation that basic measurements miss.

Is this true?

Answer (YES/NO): NO